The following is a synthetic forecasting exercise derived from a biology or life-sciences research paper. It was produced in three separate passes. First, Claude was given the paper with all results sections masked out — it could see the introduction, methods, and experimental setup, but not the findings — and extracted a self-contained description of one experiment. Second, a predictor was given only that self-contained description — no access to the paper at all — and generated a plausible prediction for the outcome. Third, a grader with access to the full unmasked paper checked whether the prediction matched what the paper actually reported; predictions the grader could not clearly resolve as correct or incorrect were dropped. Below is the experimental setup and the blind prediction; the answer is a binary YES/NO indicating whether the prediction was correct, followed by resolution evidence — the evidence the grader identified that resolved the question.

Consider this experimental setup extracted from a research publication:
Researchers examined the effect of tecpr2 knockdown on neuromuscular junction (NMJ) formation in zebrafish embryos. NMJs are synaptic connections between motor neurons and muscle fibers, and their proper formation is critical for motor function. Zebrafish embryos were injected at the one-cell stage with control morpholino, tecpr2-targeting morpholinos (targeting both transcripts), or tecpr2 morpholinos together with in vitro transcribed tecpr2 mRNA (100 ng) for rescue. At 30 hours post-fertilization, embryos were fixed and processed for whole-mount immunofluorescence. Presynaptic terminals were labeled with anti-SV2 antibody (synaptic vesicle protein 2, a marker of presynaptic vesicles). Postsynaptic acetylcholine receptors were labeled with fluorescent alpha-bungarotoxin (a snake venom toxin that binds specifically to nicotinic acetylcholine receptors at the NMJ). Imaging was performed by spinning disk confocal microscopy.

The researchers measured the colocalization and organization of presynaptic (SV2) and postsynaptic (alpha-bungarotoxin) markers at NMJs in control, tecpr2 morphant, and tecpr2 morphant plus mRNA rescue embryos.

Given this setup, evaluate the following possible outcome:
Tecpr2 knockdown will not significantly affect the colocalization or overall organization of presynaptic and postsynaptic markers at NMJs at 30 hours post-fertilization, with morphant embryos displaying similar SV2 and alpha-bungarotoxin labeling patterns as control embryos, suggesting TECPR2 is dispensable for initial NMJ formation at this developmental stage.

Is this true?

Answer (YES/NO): NO